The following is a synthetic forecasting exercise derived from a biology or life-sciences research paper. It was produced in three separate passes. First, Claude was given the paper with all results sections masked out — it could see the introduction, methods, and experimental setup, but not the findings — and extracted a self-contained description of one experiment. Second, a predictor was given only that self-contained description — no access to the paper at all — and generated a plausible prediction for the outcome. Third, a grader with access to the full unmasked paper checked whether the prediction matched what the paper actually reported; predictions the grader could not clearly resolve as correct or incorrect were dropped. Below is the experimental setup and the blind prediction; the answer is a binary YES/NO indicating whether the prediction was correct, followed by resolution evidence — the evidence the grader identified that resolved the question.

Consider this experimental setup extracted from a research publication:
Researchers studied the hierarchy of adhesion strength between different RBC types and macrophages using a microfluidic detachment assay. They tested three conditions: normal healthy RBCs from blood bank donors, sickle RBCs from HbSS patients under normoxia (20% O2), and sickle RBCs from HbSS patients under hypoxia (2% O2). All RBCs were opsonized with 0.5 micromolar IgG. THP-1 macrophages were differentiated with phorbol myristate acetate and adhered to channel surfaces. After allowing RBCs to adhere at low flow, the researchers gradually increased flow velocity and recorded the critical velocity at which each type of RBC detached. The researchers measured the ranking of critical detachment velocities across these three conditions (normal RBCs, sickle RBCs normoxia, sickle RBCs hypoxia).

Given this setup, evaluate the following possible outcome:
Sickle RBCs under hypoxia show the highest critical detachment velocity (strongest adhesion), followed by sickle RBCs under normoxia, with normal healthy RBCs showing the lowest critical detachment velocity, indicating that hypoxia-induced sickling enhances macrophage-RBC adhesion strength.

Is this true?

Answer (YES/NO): YES